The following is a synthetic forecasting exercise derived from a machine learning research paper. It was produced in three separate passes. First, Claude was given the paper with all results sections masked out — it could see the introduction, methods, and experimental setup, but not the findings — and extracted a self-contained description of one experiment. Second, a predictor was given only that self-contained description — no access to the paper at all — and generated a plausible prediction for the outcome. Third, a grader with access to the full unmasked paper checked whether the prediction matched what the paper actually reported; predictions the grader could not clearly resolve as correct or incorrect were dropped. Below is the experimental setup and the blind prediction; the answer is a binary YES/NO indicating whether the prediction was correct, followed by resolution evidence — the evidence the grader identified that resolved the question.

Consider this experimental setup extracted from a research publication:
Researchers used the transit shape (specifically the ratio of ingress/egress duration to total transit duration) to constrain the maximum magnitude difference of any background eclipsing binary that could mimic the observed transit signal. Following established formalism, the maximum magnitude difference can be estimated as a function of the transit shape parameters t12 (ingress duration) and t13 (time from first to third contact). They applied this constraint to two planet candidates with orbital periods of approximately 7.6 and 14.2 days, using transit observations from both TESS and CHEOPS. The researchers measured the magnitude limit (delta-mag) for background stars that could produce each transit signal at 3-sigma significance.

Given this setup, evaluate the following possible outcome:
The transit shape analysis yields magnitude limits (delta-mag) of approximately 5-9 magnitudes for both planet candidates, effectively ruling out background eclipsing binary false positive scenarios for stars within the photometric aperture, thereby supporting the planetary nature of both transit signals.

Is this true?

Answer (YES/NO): NO